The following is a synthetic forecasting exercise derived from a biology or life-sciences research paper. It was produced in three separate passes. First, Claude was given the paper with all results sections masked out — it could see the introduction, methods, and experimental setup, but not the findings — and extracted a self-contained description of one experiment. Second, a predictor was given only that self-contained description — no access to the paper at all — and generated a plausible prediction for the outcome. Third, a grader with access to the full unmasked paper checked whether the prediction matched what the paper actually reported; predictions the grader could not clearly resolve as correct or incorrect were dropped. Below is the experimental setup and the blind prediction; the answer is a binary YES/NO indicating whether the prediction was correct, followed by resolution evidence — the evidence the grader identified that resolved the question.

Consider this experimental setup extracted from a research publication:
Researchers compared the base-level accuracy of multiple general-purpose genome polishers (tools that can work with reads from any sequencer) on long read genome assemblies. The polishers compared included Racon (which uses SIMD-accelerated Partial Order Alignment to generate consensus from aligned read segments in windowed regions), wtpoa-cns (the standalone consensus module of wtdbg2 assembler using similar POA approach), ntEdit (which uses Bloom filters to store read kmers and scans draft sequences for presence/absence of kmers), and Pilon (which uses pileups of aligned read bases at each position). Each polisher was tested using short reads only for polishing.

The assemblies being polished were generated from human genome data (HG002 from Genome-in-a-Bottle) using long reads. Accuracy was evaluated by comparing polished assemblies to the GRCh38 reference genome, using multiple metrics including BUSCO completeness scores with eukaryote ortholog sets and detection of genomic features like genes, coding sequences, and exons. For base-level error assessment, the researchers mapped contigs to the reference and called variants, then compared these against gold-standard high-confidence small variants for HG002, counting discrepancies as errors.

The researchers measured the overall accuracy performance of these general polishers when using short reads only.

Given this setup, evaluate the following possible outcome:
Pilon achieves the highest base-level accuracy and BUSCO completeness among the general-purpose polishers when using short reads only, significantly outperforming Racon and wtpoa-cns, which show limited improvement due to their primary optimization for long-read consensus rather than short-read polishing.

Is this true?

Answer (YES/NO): NO